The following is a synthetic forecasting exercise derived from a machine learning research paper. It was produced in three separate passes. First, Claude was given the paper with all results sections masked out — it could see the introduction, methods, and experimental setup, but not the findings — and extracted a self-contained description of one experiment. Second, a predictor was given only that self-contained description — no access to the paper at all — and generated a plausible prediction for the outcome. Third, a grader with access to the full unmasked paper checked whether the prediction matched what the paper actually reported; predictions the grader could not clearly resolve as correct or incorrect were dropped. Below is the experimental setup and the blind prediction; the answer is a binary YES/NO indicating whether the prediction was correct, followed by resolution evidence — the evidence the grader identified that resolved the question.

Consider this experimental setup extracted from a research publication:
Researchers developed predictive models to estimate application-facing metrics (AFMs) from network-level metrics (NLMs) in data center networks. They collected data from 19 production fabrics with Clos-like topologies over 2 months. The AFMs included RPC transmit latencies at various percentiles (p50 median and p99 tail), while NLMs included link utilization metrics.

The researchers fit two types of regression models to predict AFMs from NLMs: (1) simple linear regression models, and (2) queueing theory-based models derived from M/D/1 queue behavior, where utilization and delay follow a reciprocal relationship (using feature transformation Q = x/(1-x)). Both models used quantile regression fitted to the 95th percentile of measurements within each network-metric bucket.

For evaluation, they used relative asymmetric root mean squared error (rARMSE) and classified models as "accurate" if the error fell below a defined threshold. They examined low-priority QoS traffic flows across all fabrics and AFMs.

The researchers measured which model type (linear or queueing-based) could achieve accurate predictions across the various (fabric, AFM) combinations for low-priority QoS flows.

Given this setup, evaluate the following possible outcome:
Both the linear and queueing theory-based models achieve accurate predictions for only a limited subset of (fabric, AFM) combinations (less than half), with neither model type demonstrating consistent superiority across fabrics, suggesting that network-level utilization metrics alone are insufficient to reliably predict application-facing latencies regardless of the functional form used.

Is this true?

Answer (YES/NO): NO